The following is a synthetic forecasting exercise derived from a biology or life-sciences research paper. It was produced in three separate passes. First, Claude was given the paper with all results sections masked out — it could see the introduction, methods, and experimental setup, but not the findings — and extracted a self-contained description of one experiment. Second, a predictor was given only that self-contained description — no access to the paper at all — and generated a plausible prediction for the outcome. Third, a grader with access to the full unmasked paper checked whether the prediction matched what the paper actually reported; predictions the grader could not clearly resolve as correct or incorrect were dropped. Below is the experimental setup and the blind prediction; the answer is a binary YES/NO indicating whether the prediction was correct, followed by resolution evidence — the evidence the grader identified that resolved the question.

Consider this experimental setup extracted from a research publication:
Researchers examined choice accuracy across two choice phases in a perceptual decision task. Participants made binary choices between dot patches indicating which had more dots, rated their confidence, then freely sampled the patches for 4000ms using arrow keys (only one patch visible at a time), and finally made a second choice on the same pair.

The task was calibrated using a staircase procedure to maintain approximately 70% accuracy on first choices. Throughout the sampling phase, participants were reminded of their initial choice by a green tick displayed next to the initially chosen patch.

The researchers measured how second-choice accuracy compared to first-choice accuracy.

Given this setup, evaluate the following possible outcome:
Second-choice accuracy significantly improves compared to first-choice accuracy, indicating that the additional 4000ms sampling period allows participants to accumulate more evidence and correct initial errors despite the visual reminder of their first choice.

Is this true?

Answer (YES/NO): YES